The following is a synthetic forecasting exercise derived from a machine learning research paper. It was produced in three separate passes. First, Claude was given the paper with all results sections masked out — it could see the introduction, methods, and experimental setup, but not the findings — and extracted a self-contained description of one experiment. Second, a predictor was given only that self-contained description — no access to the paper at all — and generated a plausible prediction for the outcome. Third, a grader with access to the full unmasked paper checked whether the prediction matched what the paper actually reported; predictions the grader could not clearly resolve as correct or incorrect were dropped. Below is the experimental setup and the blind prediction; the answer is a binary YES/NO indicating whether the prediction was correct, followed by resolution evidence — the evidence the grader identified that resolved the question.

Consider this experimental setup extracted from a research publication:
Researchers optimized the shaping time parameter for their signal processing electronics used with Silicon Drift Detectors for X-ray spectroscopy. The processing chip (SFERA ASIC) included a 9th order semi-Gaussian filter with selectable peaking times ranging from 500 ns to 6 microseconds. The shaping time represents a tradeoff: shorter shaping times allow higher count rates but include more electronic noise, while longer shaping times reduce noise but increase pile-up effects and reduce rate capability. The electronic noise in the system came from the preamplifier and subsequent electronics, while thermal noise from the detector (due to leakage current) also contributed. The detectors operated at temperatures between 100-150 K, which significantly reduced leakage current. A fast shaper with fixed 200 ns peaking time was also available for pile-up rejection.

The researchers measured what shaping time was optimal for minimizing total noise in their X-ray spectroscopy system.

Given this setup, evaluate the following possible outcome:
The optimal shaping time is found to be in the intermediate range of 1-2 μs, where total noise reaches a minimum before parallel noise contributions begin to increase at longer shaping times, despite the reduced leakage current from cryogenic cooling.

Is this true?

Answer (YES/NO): YES